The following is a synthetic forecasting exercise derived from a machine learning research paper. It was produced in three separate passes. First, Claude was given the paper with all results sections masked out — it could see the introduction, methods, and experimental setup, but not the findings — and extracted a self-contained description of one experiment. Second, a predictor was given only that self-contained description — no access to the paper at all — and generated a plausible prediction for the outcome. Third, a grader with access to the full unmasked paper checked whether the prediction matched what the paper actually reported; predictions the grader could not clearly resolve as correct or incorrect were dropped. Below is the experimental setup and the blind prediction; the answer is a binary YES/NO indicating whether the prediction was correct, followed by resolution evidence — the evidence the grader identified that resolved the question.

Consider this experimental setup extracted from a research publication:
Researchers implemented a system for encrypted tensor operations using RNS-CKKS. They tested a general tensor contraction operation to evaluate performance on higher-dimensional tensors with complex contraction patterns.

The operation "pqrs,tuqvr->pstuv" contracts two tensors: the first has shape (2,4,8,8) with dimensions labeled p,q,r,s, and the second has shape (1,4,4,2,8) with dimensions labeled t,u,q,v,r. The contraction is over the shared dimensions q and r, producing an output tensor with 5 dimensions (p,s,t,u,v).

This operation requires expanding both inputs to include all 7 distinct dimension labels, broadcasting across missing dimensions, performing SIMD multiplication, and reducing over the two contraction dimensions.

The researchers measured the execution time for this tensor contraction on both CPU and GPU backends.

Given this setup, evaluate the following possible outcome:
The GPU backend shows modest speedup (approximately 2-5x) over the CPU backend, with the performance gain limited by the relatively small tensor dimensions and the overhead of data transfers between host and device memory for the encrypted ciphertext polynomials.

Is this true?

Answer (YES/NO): NO